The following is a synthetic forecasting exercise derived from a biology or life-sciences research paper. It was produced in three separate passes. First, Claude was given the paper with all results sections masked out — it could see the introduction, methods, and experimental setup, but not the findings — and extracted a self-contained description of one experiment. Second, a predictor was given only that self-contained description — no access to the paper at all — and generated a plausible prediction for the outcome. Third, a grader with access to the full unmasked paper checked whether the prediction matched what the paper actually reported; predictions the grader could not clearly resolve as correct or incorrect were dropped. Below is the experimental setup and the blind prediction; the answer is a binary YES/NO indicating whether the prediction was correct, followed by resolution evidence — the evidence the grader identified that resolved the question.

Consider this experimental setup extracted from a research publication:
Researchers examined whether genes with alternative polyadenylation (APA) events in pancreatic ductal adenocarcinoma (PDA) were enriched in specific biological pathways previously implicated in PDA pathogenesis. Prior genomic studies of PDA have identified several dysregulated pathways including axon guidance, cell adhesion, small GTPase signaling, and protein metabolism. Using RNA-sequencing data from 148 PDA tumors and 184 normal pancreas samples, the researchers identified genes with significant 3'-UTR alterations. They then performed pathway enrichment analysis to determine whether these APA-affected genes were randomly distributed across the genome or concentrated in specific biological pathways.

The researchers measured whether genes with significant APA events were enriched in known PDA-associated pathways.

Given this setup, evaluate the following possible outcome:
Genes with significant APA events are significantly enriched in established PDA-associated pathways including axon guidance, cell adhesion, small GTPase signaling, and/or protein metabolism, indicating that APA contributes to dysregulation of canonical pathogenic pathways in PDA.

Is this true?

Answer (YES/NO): YES